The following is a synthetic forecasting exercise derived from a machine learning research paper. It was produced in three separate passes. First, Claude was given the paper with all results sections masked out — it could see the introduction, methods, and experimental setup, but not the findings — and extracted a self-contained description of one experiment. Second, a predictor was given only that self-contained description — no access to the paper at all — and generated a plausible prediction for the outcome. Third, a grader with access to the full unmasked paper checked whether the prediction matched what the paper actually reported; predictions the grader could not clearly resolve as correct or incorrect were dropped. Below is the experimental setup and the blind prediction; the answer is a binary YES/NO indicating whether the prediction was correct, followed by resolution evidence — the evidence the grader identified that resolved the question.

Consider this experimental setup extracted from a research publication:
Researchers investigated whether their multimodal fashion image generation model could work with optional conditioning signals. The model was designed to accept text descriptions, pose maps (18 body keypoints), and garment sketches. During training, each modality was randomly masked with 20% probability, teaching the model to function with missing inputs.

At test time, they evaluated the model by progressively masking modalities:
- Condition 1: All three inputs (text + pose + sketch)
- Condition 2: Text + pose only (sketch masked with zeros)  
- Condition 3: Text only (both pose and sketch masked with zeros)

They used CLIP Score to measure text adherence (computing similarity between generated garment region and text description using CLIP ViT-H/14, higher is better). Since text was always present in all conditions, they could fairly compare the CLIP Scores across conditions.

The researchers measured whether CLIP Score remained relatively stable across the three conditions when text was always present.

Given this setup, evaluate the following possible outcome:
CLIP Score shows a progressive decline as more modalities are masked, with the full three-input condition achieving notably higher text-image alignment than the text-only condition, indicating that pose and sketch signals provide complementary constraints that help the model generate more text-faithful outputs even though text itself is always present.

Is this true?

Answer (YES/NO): NO